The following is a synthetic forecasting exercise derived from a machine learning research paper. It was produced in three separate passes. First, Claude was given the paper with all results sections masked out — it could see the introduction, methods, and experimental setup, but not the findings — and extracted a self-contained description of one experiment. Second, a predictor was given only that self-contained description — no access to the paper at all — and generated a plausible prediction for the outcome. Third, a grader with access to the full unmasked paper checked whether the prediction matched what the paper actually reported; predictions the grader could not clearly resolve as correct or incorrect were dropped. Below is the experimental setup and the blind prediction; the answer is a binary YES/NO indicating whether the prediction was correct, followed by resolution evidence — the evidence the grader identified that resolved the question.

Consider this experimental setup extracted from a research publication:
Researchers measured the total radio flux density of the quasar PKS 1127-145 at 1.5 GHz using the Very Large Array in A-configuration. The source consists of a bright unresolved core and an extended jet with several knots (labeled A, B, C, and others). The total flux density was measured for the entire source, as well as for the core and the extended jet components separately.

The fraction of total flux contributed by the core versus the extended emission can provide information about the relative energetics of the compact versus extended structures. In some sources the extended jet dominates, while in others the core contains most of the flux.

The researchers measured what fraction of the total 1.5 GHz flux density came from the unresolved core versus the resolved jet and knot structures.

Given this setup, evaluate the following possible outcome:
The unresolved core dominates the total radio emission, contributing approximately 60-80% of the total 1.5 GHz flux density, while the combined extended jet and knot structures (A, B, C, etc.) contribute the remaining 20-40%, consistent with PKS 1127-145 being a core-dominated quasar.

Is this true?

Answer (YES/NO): NO